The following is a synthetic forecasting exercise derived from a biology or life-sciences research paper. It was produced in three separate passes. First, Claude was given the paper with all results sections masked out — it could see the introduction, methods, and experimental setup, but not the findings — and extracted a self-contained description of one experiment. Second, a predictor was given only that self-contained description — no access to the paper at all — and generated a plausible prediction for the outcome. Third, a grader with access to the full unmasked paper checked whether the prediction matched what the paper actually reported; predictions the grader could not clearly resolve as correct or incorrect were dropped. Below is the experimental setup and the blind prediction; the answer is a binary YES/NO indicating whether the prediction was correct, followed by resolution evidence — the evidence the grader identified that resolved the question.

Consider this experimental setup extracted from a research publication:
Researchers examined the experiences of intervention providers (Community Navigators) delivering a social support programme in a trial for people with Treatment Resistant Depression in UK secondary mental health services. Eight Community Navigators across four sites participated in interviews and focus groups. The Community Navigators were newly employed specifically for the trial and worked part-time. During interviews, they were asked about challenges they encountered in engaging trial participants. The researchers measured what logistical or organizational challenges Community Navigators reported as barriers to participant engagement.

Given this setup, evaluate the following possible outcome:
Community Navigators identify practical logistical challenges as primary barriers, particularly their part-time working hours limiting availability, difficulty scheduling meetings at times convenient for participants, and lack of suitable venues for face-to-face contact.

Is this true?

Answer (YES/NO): NO